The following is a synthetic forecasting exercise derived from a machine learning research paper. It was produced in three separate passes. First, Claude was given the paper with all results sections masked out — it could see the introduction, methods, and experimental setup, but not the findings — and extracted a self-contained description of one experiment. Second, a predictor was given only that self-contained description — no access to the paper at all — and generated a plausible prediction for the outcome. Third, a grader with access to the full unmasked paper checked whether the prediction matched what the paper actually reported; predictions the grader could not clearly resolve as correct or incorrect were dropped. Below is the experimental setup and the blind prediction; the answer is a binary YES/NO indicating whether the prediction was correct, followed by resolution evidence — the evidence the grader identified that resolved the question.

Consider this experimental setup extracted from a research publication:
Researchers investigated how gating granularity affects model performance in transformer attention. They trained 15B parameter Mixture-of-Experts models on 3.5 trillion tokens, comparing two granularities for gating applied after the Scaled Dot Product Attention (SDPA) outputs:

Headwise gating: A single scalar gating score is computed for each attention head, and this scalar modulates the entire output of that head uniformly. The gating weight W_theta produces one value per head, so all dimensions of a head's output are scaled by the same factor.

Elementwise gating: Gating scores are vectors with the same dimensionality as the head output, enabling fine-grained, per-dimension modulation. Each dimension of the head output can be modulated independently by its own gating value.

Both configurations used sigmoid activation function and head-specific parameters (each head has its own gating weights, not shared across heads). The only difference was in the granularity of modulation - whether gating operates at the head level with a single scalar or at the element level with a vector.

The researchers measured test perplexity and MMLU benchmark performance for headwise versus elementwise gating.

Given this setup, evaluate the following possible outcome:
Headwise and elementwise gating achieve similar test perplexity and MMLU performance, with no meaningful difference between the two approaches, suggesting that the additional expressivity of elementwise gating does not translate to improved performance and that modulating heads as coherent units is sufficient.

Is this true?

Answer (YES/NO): YES